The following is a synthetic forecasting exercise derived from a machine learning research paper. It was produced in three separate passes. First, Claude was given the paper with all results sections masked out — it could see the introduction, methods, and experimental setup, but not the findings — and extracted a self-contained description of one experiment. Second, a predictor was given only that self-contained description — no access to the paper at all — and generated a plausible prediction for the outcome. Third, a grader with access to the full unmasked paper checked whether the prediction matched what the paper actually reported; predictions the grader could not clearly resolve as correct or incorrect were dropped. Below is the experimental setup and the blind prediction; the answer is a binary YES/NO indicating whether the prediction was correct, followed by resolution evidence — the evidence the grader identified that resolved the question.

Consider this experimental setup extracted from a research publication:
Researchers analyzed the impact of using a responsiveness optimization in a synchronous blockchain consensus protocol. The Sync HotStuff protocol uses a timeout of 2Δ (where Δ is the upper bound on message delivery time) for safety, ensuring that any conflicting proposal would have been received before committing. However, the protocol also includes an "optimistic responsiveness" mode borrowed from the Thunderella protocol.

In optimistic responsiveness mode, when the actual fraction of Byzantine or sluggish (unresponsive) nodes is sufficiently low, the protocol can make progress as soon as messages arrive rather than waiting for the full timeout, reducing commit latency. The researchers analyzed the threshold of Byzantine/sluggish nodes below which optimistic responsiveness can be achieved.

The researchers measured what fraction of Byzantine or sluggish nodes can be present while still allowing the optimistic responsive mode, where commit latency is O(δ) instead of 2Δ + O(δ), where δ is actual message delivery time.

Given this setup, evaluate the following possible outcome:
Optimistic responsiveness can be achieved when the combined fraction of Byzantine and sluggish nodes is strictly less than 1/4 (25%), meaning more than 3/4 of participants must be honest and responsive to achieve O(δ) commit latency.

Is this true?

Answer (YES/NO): YES